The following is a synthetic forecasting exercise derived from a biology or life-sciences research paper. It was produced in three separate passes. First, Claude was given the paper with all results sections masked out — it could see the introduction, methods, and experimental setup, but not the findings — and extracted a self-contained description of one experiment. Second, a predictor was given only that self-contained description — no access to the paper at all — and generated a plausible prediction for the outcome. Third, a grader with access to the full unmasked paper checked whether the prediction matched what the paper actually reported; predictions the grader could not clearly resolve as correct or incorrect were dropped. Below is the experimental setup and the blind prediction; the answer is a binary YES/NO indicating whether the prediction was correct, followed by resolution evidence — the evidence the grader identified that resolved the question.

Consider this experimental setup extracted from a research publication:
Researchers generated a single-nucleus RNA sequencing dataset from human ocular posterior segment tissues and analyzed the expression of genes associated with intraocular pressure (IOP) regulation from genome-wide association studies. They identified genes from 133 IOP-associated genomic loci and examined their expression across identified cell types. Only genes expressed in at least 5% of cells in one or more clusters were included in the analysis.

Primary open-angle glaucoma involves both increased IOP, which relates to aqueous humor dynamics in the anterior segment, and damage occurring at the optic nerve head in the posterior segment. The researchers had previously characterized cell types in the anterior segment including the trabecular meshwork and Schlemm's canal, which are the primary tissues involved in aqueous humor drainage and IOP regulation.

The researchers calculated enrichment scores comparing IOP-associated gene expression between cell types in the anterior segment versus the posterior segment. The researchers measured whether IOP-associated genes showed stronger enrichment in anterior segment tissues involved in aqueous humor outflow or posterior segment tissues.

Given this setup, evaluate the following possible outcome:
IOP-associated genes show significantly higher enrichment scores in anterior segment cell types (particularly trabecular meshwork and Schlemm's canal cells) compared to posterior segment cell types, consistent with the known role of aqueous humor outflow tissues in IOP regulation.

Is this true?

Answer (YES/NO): NO